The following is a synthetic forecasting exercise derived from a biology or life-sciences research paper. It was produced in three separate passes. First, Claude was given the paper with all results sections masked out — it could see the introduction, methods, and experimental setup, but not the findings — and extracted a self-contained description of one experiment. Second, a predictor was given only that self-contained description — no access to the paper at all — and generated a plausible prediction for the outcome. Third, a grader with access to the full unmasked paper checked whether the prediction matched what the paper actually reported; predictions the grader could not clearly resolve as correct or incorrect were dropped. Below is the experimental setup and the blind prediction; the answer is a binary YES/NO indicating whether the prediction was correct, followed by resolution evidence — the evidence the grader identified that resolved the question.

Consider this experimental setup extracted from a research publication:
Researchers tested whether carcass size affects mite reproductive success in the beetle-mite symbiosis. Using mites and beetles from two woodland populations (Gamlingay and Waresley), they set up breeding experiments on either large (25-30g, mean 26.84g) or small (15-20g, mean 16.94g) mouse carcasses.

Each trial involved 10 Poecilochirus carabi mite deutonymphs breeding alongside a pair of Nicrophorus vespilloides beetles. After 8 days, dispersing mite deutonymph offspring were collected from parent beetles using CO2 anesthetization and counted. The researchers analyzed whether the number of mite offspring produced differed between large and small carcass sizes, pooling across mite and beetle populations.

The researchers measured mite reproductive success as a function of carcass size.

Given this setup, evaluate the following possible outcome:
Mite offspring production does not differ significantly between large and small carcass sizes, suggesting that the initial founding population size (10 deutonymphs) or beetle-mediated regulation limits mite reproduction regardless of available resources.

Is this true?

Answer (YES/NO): NO